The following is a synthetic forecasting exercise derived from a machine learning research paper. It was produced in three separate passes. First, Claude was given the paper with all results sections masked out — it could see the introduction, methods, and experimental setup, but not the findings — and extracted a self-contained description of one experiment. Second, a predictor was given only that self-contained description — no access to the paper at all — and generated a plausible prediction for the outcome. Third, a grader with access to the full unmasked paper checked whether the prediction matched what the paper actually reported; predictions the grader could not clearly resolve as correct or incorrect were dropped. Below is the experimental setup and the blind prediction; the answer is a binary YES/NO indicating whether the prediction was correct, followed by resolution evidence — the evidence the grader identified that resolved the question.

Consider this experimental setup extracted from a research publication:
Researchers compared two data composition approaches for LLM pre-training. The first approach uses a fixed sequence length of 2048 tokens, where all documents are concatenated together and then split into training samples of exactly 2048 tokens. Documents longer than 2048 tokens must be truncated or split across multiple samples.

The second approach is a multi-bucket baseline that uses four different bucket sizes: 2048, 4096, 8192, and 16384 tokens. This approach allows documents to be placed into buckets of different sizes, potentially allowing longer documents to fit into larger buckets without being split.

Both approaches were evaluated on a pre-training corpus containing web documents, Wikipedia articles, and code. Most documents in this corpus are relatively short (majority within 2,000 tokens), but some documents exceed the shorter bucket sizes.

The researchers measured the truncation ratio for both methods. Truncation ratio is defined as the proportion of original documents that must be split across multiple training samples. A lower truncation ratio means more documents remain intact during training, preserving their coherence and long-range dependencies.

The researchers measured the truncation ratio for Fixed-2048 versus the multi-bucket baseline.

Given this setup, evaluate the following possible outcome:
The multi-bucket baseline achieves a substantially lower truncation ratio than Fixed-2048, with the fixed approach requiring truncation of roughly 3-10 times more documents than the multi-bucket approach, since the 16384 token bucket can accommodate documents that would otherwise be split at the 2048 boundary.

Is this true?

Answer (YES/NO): NO